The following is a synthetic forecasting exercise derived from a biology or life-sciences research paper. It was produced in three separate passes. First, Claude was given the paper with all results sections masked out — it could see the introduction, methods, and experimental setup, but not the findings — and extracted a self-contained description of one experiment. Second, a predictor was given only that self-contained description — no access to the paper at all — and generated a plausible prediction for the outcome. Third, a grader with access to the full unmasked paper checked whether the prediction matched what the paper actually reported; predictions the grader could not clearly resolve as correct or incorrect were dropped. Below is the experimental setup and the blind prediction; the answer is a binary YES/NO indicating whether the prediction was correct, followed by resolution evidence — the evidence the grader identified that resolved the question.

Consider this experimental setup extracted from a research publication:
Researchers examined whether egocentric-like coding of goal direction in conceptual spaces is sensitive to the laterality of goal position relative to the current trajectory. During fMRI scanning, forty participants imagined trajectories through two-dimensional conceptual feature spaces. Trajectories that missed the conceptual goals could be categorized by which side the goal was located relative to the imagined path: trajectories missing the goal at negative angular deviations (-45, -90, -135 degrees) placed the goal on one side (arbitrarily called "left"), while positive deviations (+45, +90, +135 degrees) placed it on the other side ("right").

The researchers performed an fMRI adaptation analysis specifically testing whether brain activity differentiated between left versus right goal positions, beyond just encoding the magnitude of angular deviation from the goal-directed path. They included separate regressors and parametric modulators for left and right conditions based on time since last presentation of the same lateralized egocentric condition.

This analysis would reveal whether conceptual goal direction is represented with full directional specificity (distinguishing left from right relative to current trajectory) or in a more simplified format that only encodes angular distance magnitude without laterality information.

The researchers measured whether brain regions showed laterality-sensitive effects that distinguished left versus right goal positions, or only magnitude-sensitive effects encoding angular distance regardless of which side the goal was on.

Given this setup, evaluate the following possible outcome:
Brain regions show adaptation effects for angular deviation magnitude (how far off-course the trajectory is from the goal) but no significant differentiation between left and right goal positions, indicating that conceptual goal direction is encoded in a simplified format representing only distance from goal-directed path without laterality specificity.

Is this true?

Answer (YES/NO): NO